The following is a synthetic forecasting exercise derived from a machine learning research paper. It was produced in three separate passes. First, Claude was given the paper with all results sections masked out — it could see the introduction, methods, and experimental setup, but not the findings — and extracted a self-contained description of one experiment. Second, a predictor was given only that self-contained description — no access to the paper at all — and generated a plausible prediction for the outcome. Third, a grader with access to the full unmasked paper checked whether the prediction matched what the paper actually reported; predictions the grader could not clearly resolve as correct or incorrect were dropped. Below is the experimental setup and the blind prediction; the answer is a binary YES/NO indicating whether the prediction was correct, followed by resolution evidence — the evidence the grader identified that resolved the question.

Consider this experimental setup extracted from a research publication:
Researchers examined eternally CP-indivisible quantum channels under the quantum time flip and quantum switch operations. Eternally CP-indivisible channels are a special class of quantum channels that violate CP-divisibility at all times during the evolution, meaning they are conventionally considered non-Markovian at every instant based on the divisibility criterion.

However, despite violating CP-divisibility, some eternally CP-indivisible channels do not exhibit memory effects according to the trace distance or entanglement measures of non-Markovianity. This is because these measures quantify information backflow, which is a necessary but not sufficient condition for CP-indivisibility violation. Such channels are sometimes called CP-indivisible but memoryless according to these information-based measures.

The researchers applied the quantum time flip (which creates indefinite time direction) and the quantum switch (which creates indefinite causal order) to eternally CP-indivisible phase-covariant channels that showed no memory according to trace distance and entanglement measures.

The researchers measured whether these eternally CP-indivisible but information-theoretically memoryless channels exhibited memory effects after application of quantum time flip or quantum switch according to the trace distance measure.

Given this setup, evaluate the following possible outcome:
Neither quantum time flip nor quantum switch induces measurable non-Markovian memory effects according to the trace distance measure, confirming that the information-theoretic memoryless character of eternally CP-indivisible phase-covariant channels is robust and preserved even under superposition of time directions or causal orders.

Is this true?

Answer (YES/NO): NO